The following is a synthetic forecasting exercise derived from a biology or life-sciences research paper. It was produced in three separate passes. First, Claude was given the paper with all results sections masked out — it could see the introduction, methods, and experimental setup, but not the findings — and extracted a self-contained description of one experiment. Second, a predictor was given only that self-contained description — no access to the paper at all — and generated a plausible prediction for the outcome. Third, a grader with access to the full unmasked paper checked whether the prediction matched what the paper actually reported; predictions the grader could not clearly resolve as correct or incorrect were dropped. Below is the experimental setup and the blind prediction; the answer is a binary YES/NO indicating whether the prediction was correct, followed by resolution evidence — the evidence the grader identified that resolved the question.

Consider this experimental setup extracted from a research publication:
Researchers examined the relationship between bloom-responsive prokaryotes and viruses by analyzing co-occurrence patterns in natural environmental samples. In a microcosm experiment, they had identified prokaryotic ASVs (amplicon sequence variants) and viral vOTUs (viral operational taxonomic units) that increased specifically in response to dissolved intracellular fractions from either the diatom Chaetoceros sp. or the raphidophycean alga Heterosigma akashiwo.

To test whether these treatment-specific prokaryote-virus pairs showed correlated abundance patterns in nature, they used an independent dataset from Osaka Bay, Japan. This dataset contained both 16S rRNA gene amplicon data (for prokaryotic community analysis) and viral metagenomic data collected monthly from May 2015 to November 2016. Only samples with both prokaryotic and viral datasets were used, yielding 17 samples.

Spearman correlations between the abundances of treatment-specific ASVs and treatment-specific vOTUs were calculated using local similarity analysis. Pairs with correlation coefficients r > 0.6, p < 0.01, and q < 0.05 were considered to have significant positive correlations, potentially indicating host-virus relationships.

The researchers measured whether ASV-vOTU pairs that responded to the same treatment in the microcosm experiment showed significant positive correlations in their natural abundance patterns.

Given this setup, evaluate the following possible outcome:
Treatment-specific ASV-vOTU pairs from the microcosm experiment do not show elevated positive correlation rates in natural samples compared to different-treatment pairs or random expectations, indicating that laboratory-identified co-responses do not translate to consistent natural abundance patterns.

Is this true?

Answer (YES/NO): NO